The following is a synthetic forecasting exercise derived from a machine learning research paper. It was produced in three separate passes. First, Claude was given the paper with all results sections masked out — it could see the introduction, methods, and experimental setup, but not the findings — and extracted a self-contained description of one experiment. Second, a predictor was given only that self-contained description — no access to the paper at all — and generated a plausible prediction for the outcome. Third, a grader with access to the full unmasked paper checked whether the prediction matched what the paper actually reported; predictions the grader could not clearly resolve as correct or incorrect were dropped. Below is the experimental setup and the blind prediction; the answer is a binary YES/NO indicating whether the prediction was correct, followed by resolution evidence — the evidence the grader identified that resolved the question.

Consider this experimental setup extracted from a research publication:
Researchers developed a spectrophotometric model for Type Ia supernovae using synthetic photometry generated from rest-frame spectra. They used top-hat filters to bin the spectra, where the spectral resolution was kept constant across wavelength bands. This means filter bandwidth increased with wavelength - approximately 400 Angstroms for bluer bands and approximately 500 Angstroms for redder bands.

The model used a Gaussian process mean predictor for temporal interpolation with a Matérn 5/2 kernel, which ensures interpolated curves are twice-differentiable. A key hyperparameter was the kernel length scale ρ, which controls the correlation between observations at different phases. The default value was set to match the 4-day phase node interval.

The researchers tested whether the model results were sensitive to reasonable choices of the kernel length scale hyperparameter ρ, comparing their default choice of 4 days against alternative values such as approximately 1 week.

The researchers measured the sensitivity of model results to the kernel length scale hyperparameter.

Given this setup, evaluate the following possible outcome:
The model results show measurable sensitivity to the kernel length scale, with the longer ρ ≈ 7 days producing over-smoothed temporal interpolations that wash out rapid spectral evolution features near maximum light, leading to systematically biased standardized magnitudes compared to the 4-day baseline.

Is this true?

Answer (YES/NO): NO